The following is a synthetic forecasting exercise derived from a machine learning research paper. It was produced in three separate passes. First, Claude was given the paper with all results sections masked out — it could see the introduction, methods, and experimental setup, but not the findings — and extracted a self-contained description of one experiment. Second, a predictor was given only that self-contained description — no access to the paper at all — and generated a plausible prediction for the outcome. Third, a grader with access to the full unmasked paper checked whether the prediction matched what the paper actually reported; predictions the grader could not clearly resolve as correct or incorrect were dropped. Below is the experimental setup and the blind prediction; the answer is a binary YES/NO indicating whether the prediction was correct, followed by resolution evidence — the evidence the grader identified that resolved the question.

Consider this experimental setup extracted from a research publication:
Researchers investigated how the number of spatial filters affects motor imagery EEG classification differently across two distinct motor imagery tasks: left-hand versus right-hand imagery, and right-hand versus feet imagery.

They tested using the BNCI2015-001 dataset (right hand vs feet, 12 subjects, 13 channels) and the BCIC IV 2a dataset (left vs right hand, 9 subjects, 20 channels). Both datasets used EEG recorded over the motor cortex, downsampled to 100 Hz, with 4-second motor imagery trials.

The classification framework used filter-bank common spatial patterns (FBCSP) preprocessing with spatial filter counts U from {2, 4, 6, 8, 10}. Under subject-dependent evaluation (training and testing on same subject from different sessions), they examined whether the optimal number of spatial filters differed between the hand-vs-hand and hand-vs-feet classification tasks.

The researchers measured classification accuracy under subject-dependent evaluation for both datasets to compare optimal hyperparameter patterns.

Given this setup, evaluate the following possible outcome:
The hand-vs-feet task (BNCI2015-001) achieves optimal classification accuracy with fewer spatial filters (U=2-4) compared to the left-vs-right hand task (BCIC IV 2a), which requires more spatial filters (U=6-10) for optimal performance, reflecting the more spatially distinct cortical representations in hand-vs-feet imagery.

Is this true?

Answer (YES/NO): NO